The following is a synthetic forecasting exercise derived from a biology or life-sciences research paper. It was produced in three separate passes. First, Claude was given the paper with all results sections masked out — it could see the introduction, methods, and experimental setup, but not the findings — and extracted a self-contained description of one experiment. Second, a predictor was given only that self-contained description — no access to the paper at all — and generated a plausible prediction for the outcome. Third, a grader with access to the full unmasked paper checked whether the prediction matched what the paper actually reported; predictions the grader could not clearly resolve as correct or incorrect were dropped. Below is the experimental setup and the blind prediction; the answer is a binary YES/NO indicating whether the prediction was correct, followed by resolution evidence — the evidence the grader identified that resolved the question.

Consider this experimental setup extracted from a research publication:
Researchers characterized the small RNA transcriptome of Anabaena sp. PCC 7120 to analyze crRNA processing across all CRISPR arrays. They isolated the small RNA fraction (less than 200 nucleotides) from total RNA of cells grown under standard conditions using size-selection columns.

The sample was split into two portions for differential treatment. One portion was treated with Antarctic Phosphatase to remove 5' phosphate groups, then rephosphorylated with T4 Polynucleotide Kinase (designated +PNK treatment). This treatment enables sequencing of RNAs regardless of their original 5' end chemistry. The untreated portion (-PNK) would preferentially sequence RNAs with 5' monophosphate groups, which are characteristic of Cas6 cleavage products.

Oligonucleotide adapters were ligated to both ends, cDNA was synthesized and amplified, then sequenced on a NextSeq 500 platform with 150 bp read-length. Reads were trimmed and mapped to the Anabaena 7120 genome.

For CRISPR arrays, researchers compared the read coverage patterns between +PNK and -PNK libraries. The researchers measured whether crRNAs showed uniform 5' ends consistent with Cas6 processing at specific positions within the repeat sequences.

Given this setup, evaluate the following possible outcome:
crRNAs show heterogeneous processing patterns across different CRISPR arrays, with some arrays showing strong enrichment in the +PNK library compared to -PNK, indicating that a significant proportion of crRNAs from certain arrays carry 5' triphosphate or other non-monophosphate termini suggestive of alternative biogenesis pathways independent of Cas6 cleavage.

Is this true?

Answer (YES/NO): NO